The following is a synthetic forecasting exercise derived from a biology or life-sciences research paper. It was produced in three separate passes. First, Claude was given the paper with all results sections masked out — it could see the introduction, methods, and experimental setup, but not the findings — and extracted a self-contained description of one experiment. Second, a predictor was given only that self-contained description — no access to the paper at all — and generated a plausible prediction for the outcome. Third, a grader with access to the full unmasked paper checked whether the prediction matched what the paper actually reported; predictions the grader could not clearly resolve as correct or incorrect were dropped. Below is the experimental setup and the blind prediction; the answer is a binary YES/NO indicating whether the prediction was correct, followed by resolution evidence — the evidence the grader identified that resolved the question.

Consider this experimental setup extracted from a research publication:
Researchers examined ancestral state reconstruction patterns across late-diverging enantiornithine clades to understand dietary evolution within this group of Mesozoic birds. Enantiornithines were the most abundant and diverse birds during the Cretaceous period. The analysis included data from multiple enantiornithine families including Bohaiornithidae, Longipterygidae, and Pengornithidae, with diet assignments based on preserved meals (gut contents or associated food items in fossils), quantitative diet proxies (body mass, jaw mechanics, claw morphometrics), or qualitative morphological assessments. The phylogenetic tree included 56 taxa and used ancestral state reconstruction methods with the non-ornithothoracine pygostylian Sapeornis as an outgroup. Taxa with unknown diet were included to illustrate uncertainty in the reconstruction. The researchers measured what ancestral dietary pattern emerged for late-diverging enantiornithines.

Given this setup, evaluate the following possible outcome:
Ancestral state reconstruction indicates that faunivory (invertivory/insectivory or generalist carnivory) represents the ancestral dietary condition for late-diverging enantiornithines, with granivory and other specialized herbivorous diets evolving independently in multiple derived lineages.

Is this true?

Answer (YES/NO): YES